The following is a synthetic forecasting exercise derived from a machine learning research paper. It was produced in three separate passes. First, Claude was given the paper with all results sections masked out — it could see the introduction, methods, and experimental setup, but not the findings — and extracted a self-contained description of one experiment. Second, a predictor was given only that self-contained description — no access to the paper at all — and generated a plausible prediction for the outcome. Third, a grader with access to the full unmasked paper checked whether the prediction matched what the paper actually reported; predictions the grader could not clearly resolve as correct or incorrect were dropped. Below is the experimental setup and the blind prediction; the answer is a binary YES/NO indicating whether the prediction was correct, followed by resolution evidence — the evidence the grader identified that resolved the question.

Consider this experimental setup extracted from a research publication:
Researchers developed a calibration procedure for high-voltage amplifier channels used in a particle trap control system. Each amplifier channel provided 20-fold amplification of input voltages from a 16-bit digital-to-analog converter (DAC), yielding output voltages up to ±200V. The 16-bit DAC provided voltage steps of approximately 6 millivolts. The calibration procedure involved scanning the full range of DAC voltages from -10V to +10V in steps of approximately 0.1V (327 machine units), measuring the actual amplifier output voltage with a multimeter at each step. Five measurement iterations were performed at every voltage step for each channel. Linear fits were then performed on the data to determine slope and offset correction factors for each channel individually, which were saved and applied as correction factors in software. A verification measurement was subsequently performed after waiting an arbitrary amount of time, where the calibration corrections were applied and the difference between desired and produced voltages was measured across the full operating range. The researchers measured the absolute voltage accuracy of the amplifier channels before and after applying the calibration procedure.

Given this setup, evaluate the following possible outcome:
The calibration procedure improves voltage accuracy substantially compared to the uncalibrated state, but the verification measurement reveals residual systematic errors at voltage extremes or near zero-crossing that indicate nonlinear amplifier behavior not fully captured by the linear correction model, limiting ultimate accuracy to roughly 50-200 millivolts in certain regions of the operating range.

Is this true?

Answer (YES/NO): NO